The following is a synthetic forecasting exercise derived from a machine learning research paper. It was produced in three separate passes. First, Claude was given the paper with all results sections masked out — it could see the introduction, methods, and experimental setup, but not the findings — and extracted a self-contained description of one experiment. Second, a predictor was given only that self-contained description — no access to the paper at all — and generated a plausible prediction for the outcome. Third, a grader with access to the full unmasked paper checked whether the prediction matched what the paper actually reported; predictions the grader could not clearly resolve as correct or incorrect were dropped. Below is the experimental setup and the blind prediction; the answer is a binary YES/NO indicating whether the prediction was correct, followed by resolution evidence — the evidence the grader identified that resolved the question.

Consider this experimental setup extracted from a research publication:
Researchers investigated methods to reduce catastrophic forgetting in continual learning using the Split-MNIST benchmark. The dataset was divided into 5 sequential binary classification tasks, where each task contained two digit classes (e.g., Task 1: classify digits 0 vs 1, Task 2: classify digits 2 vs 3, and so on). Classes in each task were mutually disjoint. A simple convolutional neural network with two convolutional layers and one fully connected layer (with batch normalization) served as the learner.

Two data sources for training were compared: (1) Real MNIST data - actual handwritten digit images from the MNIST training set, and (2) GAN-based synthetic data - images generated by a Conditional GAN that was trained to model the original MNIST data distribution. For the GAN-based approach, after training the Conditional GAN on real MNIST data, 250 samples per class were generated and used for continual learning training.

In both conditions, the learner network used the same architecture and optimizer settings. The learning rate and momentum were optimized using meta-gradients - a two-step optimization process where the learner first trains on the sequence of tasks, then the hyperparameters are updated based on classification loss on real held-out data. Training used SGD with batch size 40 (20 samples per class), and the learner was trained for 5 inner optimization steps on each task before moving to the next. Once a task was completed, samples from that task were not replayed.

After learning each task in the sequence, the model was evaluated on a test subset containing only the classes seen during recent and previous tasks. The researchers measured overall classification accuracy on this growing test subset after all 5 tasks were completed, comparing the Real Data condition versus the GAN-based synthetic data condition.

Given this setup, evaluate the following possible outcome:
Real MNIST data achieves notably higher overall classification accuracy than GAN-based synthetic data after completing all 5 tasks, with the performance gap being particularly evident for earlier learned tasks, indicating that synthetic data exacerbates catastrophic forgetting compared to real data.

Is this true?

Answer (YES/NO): NO